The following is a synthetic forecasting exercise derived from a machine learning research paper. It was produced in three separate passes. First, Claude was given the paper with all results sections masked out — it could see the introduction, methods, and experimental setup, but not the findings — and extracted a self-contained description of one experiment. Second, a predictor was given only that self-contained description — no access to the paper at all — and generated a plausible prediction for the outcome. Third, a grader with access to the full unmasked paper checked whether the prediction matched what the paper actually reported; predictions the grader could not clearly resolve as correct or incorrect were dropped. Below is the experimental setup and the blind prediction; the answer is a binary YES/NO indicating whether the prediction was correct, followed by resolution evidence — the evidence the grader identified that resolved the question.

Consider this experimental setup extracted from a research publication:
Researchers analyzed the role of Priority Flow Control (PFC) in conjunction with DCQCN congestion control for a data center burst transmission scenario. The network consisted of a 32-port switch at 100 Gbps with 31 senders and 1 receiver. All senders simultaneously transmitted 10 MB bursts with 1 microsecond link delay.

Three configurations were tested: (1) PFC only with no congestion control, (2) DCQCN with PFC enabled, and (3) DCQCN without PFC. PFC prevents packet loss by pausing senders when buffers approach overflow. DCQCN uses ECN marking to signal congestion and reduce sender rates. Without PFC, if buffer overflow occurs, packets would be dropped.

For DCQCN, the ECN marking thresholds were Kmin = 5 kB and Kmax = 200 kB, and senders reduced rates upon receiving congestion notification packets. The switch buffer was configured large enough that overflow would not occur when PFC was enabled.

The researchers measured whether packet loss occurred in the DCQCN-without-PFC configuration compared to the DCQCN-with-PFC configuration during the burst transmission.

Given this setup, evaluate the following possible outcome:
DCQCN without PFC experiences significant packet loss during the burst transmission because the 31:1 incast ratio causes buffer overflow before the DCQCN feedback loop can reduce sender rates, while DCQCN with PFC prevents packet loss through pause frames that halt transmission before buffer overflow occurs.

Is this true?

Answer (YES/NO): NO